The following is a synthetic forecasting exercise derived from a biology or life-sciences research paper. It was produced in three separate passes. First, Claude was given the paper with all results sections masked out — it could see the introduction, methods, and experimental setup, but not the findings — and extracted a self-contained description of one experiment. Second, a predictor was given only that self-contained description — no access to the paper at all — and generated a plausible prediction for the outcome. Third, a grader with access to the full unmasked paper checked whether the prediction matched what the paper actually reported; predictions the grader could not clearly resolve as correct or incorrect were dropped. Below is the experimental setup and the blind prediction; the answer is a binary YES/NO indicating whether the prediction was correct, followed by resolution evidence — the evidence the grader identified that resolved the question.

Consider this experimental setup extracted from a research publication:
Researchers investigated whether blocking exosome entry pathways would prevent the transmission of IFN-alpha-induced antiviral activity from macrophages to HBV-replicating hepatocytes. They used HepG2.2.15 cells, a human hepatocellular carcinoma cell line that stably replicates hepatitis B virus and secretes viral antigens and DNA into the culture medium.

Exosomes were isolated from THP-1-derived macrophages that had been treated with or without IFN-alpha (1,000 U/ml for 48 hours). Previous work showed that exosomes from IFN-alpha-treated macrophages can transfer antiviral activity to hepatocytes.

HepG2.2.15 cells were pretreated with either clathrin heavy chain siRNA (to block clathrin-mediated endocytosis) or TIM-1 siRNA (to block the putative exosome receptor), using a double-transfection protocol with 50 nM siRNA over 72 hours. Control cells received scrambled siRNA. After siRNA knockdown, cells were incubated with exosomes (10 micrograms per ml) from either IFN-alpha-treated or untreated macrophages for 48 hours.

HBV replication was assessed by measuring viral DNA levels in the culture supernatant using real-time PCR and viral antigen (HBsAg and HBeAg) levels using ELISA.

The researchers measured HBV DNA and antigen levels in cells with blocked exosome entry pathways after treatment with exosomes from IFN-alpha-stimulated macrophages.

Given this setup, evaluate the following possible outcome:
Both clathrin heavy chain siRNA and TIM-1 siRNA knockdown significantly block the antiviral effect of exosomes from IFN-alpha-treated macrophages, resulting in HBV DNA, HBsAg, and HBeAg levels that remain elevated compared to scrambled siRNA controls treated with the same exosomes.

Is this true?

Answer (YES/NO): NO